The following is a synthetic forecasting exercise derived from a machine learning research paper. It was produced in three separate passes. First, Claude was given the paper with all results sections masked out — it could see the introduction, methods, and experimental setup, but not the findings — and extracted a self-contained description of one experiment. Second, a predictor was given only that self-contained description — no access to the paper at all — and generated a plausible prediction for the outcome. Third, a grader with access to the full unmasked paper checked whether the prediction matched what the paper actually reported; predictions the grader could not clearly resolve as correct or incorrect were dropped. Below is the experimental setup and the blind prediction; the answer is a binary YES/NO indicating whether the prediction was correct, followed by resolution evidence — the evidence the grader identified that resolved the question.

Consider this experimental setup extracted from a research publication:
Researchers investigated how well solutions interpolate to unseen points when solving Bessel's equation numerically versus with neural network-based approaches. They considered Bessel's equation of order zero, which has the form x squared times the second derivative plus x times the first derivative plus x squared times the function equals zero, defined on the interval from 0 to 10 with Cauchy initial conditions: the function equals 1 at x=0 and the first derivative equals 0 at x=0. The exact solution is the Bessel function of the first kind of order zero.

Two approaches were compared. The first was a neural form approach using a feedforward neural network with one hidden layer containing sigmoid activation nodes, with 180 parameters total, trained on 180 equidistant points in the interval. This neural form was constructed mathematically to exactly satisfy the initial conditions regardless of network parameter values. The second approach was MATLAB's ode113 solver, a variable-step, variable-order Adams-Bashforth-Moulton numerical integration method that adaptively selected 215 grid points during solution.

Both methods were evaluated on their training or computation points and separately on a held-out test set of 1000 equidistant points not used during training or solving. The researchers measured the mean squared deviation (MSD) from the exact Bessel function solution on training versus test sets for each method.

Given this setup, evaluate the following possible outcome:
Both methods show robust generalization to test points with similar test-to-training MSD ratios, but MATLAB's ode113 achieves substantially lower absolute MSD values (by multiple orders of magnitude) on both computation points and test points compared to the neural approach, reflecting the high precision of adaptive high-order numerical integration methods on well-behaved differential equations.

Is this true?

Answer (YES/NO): NO